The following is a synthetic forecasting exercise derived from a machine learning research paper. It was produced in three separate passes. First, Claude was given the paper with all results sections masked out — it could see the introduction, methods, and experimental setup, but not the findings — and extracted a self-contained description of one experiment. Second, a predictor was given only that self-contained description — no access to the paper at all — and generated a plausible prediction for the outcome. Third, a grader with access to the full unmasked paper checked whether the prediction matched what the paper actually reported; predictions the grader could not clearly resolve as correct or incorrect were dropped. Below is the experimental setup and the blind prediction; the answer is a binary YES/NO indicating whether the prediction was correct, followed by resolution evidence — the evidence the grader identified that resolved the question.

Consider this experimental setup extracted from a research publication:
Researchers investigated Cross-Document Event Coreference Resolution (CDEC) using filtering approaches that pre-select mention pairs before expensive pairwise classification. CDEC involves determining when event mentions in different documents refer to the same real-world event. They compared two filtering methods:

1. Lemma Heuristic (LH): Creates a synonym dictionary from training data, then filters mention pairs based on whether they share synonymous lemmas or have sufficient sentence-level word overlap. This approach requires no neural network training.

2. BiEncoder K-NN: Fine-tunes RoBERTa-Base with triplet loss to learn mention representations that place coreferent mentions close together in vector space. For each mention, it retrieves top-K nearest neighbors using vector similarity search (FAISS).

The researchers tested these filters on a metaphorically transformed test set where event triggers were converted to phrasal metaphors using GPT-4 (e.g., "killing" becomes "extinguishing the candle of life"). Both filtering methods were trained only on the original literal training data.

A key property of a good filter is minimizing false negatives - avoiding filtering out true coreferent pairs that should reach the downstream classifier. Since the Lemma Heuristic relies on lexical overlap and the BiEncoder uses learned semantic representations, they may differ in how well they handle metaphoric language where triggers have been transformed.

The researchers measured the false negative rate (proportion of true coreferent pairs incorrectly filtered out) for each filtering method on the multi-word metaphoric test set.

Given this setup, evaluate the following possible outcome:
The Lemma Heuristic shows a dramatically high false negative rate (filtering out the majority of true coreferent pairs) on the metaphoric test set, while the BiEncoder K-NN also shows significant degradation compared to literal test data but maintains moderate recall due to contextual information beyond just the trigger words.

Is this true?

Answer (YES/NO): NO